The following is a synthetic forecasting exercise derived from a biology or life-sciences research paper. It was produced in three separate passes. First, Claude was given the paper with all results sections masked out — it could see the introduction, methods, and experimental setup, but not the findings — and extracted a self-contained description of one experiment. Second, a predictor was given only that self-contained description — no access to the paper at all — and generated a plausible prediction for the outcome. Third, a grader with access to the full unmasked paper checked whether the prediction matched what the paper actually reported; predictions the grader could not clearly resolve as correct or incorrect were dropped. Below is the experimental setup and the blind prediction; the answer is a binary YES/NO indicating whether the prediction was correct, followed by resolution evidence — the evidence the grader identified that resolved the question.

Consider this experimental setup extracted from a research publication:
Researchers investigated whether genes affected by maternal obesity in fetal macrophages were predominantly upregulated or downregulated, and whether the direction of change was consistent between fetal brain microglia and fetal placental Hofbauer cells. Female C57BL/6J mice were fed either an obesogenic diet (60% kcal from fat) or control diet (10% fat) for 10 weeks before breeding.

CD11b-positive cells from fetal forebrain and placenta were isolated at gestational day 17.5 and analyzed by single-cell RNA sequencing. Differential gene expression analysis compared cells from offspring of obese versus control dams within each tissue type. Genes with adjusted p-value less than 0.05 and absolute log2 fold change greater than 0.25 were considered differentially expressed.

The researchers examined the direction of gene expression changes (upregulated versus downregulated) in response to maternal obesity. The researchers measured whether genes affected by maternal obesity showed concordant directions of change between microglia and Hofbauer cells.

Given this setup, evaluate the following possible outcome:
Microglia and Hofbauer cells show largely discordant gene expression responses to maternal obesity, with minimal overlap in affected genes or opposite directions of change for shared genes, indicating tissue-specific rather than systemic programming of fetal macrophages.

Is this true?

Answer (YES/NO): NO